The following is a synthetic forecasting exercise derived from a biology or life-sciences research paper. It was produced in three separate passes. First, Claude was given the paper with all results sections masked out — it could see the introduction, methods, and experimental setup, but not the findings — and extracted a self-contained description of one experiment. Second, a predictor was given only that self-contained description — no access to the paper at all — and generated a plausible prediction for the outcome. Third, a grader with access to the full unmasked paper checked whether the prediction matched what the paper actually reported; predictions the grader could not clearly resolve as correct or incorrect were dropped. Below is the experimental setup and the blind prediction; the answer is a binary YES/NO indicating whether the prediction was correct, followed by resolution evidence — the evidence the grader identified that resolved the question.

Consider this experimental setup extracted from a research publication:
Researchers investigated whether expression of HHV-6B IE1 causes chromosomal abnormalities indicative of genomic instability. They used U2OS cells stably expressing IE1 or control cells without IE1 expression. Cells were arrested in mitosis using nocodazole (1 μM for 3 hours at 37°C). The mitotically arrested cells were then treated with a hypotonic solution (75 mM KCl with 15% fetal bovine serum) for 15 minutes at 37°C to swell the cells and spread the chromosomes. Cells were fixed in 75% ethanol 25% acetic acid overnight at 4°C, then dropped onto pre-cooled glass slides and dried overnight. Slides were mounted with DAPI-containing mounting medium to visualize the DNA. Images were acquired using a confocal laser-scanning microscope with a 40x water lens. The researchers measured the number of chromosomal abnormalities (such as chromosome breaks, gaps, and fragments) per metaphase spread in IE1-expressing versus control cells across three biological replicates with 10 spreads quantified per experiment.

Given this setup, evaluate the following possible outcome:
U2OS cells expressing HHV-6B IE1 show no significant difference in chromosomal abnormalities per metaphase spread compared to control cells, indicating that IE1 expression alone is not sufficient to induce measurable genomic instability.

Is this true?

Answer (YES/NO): NO